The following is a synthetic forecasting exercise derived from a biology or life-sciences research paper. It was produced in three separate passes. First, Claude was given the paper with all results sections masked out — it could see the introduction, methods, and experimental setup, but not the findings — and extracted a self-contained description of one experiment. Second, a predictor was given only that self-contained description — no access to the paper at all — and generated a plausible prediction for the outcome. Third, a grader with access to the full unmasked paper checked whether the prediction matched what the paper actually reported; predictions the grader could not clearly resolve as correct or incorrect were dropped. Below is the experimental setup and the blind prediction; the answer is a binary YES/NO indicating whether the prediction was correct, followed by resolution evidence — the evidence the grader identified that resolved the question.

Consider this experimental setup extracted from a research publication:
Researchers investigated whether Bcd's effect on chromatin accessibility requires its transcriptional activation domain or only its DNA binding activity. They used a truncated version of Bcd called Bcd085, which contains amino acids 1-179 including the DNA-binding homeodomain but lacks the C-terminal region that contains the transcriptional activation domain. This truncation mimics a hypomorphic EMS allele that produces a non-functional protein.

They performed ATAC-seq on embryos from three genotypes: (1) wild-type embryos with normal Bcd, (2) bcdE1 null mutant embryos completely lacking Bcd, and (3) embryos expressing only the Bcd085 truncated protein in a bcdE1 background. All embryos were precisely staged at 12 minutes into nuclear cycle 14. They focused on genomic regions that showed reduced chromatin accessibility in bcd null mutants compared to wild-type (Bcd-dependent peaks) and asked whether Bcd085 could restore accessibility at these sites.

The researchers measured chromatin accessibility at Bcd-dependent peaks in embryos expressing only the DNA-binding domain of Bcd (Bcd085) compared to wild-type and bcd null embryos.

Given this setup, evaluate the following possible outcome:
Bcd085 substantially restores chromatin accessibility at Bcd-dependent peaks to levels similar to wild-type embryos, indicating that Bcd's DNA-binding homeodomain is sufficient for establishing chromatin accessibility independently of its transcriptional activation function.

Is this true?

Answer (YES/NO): NO